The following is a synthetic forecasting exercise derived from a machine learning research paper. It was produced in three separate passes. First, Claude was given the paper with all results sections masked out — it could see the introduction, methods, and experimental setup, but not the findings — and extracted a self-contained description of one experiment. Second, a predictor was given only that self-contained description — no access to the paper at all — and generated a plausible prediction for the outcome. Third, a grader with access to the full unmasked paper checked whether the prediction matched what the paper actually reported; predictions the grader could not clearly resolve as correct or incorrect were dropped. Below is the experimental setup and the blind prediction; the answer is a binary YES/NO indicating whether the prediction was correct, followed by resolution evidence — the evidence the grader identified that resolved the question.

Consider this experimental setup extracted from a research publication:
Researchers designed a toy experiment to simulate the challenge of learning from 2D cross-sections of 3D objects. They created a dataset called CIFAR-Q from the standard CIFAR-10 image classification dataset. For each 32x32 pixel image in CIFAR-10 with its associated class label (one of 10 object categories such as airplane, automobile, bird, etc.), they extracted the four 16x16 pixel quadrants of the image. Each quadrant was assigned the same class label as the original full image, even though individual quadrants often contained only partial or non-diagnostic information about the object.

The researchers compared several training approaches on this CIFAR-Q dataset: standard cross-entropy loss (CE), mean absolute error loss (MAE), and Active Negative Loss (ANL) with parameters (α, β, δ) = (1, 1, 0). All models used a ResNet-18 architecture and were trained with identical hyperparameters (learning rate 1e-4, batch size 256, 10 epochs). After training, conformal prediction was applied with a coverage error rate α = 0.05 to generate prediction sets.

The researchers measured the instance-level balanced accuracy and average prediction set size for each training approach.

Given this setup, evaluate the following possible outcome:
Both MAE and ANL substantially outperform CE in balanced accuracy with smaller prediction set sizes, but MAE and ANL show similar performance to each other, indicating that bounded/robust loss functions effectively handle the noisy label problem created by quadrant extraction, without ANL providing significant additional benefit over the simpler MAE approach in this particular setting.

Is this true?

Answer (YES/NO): NO